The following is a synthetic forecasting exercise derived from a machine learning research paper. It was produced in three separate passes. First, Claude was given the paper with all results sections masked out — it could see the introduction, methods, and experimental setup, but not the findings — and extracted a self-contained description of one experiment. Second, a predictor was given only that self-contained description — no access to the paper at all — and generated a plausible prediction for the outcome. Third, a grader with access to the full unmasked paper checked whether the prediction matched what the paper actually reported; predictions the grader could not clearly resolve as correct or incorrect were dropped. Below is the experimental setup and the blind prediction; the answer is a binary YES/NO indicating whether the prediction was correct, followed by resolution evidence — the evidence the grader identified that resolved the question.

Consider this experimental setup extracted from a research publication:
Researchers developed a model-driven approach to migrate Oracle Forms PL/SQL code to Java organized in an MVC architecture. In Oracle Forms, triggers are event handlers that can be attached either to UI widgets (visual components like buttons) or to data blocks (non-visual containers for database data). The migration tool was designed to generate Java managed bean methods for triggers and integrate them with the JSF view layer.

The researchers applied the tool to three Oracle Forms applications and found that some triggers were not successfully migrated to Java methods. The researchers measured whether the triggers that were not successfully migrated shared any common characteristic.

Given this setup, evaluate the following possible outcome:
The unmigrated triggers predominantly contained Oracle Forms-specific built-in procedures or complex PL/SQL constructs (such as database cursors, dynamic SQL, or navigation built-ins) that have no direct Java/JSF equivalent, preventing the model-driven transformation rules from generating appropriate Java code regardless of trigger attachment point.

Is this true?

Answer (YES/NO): NO